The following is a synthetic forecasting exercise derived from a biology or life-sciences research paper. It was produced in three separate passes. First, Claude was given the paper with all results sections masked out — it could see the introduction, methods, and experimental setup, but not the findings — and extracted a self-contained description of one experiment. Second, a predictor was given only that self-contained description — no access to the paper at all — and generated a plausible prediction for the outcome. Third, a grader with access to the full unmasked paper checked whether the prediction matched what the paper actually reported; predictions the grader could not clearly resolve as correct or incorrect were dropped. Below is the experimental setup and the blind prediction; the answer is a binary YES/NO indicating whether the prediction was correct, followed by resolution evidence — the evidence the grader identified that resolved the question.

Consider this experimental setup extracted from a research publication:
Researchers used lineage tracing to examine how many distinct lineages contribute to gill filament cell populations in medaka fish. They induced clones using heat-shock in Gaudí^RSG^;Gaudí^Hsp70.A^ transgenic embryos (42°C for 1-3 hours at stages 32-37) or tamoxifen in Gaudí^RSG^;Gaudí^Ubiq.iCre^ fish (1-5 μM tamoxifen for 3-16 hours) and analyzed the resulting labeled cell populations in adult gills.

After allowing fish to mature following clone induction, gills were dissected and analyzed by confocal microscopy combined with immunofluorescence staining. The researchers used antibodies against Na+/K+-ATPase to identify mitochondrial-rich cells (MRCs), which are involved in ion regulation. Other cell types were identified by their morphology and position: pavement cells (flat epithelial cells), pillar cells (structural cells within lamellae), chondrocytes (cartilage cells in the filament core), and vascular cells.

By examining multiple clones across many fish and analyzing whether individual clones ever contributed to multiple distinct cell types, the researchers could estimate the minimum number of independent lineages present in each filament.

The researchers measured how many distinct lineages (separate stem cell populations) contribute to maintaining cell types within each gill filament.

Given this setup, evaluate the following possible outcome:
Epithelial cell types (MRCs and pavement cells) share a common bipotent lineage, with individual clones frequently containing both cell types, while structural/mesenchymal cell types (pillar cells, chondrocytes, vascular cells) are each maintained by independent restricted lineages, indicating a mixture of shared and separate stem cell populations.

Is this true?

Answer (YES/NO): NO